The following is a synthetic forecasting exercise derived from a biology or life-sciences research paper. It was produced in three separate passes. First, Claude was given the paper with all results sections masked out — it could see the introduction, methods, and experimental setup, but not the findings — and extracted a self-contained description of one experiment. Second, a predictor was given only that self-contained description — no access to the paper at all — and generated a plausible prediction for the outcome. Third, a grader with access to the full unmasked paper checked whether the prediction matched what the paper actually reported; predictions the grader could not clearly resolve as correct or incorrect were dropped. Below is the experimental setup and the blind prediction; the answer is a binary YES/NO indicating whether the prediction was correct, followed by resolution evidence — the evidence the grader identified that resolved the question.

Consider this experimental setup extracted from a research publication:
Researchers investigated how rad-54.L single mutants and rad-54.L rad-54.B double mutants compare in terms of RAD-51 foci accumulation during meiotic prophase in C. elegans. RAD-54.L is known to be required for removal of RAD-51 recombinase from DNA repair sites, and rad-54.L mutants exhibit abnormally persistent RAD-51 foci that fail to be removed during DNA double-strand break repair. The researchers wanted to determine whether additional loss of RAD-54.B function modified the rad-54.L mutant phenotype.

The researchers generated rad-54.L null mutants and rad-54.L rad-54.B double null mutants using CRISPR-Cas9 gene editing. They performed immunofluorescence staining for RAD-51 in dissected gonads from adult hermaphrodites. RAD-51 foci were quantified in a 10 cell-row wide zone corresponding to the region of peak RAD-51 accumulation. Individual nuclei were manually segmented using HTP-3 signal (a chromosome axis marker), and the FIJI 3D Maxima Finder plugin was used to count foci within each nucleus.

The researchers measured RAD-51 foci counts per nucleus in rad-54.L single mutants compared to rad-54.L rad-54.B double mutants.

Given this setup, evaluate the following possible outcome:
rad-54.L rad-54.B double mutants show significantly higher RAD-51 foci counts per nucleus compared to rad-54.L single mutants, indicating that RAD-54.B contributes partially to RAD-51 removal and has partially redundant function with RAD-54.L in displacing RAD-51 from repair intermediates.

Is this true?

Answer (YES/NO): NO